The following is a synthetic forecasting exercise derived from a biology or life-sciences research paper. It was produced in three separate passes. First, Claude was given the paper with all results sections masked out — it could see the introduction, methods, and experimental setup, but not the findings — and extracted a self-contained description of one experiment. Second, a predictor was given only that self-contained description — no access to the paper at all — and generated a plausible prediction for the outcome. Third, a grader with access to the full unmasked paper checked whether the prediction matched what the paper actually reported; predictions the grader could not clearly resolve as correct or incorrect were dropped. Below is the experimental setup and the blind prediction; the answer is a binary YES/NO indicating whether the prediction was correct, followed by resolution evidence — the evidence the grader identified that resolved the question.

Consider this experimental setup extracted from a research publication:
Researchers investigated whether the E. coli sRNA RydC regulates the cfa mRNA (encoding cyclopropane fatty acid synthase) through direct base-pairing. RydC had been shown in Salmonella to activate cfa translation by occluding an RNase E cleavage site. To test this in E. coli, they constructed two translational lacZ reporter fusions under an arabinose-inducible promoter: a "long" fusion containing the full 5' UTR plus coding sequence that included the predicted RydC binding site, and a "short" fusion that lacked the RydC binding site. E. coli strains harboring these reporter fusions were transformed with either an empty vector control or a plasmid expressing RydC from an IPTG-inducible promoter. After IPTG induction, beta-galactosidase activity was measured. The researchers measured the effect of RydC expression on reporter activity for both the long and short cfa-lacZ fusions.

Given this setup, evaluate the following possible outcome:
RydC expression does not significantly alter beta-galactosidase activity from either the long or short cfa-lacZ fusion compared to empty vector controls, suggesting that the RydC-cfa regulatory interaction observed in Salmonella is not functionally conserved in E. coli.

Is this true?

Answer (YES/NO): NO